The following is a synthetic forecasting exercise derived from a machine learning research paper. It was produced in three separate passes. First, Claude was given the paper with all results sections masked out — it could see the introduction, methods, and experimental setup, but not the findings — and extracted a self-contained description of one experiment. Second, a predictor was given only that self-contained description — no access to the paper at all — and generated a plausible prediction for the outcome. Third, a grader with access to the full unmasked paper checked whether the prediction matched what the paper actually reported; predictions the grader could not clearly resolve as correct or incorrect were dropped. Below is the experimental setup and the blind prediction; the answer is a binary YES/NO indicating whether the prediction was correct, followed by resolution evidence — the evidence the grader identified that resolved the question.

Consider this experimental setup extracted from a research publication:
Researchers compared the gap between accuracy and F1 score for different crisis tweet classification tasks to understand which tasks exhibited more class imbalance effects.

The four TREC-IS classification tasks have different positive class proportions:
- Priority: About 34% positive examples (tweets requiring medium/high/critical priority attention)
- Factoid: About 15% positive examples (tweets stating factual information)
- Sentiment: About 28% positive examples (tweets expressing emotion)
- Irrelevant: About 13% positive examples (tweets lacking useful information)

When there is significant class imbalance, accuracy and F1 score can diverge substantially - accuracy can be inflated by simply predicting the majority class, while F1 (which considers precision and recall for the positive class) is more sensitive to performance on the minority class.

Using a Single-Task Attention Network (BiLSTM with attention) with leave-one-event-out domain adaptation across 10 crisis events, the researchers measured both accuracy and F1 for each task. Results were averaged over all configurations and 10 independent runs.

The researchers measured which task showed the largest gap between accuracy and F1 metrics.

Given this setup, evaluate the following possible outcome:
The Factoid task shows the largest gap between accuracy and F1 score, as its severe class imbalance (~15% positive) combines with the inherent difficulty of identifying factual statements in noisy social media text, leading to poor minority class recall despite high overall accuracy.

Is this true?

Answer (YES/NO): NO